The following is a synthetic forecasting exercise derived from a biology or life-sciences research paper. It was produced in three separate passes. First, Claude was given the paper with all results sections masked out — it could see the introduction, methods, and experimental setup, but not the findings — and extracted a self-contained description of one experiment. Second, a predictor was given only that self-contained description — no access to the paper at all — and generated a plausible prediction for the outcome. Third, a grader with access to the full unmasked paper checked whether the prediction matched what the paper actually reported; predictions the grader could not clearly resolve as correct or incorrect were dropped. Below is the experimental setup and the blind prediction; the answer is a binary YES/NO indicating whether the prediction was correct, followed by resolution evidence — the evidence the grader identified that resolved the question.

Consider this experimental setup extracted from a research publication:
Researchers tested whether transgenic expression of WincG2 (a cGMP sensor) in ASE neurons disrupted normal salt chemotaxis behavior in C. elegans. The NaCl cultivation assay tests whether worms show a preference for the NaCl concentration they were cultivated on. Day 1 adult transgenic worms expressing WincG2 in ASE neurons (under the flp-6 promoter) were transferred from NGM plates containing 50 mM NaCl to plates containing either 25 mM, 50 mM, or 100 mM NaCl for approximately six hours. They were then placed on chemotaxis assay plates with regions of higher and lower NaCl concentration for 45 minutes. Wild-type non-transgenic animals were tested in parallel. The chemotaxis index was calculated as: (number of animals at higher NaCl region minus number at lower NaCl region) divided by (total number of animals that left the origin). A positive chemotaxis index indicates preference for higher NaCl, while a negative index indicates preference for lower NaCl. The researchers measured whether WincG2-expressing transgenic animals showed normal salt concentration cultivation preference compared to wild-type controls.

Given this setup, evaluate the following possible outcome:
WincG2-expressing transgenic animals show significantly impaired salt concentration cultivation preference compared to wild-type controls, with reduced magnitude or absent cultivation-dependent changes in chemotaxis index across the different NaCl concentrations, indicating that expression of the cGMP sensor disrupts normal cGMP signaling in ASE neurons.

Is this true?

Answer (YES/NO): NO